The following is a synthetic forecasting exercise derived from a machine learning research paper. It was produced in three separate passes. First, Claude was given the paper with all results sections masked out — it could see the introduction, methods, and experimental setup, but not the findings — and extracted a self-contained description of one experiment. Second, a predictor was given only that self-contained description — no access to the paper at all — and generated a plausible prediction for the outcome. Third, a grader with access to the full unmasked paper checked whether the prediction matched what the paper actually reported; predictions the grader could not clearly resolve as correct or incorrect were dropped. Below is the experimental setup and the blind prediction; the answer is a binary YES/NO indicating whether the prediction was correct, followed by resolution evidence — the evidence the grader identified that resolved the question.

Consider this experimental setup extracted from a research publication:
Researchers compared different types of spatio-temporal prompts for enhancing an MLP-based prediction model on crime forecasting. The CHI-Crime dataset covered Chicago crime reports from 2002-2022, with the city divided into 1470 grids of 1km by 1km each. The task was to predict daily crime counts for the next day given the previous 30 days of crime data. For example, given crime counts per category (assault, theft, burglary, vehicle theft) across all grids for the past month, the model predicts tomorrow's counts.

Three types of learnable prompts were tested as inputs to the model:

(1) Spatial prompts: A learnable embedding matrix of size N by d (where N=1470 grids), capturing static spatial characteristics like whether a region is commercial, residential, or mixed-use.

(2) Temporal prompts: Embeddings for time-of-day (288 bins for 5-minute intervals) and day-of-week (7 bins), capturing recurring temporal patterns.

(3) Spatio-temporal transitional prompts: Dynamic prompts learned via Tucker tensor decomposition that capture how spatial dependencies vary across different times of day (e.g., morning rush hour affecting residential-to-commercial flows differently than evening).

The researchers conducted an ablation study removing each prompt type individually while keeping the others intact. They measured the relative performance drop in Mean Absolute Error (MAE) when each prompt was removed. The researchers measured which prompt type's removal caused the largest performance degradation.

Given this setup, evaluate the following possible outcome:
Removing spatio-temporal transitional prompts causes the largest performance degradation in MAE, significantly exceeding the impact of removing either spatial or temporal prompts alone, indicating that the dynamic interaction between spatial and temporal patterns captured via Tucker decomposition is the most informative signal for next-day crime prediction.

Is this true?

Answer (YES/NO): NO